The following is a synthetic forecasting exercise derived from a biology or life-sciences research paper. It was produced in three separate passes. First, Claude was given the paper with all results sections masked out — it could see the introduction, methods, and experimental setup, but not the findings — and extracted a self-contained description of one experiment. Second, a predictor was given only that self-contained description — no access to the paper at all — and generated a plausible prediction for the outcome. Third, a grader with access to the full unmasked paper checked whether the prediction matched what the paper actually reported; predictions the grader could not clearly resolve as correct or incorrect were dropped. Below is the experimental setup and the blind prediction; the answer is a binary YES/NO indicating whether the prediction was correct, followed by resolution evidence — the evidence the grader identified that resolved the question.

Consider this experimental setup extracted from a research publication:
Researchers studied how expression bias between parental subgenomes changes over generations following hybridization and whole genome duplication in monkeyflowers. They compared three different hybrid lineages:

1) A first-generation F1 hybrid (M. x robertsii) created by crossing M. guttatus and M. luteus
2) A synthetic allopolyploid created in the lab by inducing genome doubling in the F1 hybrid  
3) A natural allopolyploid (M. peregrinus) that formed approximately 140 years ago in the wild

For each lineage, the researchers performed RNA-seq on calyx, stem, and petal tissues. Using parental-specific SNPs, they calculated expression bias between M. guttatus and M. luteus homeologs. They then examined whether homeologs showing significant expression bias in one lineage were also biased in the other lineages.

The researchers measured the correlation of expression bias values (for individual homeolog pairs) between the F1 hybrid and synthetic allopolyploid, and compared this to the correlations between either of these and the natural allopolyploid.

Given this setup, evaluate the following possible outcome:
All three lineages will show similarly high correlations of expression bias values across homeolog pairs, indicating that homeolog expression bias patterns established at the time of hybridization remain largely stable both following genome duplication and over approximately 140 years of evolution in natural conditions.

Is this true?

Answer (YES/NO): NO